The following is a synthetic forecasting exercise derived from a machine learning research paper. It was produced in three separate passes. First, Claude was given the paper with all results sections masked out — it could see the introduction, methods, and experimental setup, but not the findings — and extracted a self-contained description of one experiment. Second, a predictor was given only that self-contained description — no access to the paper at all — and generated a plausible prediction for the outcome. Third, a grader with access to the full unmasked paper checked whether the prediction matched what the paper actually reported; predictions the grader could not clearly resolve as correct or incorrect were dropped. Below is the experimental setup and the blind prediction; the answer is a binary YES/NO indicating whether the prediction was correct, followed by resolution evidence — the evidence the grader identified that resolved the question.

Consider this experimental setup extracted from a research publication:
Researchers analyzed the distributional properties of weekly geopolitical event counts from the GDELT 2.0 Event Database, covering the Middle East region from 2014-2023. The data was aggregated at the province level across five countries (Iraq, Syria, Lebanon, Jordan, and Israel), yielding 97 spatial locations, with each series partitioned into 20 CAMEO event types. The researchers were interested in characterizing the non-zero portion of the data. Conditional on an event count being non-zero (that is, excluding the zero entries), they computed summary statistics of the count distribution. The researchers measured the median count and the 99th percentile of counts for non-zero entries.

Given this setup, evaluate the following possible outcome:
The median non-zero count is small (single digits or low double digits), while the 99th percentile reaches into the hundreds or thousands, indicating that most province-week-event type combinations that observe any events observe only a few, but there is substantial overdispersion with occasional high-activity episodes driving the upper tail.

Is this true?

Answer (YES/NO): NO